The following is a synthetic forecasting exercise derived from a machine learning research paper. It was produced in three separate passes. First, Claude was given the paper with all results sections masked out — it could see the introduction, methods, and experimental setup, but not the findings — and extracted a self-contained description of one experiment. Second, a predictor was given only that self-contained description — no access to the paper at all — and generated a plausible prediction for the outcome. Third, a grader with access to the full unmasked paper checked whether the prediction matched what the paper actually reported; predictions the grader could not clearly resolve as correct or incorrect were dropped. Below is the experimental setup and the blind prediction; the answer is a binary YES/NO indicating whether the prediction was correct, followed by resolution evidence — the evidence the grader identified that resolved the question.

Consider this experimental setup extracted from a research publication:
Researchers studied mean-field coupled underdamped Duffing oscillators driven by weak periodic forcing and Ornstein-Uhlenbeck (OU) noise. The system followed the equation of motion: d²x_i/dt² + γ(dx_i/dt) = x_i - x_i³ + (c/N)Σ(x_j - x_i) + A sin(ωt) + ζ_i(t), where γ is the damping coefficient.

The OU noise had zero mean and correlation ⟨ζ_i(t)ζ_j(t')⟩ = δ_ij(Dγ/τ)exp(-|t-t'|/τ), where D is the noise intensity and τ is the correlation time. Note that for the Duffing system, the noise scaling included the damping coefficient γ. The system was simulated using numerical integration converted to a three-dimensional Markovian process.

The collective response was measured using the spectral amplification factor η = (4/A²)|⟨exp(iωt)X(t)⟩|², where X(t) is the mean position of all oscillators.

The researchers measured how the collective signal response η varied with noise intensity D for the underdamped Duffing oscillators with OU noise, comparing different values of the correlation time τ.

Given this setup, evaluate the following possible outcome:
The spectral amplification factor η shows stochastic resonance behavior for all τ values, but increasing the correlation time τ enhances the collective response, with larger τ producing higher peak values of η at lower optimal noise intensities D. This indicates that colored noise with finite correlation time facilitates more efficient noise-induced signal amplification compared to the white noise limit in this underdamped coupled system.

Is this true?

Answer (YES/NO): NO